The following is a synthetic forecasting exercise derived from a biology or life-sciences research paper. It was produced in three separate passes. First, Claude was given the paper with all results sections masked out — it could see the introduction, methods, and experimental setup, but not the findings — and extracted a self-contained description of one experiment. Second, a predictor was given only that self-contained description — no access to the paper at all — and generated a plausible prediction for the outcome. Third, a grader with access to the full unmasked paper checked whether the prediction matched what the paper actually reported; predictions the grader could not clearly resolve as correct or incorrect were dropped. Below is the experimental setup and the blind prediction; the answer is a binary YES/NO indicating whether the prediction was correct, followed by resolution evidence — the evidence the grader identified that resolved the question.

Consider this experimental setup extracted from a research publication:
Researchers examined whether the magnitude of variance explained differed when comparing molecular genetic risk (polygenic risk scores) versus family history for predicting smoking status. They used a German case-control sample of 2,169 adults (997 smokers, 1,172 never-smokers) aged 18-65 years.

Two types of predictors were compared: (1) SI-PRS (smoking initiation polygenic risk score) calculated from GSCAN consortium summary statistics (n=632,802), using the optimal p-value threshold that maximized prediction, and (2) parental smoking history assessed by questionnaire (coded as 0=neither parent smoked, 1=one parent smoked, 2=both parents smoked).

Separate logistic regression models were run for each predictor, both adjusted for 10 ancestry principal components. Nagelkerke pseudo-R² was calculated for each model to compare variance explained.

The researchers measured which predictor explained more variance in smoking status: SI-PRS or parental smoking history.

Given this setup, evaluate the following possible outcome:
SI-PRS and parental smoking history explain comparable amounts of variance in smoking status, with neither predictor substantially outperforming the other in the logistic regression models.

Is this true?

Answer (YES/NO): NO